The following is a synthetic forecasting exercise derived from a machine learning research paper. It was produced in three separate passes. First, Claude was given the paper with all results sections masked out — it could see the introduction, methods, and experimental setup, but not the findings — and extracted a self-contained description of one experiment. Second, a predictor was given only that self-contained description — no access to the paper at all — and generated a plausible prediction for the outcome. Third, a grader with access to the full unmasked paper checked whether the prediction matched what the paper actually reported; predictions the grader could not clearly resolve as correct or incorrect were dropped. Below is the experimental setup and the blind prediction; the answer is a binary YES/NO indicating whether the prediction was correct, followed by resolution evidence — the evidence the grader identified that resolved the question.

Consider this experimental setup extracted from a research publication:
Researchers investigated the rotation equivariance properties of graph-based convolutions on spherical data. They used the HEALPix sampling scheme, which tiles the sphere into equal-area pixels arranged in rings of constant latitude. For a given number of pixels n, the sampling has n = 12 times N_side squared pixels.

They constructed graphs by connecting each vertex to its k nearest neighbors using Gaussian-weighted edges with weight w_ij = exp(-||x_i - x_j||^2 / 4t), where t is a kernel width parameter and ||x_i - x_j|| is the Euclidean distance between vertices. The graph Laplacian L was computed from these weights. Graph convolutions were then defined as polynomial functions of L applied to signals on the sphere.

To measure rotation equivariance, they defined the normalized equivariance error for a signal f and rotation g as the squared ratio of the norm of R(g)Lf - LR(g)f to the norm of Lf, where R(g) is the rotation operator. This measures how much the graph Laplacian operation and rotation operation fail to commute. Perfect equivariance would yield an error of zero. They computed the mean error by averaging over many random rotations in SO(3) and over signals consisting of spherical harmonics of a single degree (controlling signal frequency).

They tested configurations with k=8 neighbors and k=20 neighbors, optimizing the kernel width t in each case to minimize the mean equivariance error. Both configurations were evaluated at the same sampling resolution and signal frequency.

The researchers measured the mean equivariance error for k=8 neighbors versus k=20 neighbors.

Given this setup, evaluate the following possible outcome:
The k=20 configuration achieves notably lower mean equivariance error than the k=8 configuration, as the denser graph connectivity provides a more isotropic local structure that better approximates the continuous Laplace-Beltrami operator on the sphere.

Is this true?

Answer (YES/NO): YES